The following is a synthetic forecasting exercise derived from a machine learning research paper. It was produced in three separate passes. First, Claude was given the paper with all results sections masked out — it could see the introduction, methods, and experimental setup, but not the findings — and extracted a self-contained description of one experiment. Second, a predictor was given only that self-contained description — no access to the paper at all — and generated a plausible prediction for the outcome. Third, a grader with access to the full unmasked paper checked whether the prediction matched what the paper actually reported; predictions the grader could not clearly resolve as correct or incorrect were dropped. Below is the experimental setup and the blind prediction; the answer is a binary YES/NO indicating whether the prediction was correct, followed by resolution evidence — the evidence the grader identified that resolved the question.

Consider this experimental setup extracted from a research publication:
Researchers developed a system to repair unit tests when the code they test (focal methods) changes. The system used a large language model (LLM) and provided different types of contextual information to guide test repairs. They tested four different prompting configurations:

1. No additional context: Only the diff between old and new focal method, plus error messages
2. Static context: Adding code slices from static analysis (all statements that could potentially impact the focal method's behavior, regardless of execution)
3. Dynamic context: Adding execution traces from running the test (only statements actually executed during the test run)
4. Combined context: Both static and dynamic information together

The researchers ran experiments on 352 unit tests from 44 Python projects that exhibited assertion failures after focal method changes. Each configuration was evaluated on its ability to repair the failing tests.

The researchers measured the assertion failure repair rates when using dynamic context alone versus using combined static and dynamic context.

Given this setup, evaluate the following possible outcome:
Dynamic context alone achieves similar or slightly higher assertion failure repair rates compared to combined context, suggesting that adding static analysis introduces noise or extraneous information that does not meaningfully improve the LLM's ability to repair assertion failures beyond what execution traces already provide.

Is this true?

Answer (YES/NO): YES